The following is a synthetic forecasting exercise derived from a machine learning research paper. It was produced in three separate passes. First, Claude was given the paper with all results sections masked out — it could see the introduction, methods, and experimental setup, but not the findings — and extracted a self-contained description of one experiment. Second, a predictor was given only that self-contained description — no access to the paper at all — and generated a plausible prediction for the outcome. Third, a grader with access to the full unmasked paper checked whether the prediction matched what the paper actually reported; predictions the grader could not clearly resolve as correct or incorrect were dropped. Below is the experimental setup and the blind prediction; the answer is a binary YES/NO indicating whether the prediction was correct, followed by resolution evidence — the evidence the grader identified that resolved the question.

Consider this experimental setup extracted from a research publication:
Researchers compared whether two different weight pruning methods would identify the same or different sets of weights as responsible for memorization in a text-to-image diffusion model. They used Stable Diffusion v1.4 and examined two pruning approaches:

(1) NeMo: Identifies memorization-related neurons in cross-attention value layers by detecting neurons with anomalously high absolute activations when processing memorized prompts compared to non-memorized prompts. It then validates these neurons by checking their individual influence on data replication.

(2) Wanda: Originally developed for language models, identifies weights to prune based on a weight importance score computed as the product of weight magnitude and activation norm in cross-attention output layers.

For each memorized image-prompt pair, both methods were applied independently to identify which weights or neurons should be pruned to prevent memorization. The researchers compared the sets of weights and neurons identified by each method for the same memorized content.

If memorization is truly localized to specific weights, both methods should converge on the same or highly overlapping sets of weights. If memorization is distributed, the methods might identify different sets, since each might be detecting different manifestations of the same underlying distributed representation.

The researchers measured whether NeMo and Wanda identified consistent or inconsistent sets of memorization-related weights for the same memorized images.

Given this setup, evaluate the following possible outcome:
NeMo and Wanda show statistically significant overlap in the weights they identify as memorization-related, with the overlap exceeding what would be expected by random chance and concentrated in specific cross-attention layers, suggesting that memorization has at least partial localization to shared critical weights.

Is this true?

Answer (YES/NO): NO